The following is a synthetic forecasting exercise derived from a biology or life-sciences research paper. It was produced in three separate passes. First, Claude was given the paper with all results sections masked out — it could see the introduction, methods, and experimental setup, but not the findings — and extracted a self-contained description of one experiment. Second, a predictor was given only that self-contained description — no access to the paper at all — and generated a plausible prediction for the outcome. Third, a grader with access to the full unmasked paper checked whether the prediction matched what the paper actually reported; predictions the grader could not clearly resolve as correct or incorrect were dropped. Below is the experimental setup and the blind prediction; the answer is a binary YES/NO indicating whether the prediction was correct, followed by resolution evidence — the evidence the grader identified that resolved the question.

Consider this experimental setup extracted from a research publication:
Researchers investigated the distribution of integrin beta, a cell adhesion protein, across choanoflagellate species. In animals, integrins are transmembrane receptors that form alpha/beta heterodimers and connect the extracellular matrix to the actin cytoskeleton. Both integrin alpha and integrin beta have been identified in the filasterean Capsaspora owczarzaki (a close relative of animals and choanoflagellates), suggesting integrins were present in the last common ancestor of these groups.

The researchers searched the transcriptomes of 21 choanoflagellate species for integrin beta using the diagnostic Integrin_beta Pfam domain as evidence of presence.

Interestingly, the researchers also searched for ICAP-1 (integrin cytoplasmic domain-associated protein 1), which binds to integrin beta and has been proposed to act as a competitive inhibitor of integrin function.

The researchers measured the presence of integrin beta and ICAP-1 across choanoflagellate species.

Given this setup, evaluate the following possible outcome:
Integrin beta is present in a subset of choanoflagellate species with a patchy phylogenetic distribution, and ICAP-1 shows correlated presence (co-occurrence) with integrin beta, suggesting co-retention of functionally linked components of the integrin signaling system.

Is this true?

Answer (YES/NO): NO